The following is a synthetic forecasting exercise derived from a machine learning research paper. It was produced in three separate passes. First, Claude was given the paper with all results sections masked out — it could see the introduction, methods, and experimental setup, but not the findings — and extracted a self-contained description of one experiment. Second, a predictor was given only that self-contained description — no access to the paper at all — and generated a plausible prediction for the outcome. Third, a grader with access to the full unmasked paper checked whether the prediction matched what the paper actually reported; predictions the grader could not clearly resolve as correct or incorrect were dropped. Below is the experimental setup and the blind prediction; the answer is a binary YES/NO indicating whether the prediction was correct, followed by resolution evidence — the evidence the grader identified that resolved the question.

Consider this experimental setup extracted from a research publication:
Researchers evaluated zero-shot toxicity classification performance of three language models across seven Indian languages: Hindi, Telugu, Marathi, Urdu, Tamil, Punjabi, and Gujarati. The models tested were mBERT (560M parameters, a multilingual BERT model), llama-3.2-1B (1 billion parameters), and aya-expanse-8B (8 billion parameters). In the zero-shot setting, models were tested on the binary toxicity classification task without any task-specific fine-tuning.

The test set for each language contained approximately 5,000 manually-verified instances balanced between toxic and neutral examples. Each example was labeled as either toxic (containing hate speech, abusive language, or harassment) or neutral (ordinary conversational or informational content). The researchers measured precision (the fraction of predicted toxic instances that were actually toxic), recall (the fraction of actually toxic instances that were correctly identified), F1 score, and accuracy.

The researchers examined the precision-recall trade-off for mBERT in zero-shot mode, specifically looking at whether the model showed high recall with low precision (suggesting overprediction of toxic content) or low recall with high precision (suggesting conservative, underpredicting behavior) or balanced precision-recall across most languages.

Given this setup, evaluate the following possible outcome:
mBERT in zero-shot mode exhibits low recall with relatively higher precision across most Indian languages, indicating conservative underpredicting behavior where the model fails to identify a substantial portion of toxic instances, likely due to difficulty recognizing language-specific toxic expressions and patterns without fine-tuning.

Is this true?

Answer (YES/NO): NO